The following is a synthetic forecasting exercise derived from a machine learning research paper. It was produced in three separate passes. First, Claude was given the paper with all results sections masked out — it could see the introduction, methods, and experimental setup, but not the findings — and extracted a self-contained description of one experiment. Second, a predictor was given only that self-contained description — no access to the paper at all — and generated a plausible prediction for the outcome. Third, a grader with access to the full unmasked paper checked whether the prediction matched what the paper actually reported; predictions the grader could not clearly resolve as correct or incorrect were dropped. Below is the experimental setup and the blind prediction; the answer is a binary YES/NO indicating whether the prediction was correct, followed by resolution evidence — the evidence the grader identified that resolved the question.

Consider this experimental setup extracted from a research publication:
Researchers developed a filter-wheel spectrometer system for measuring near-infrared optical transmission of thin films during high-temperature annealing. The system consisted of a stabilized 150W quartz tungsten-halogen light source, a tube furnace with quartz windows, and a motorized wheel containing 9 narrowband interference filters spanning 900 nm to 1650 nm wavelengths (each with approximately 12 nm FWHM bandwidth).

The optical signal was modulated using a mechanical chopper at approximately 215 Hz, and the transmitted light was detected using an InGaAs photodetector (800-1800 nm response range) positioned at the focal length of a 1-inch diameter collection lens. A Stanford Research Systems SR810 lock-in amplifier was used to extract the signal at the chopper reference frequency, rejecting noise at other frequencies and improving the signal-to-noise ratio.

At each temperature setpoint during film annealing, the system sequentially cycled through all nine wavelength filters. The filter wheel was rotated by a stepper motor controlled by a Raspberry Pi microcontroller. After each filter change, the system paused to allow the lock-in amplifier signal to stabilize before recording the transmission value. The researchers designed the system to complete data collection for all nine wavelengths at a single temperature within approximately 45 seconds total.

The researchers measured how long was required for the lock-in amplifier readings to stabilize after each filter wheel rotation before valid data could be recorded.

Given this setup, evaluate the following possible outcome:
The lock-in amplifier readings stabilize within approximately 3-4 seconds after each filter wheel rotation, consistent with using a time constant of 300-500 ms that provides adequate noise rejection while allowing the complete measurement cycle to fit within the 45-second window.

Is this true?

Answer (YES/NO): NO